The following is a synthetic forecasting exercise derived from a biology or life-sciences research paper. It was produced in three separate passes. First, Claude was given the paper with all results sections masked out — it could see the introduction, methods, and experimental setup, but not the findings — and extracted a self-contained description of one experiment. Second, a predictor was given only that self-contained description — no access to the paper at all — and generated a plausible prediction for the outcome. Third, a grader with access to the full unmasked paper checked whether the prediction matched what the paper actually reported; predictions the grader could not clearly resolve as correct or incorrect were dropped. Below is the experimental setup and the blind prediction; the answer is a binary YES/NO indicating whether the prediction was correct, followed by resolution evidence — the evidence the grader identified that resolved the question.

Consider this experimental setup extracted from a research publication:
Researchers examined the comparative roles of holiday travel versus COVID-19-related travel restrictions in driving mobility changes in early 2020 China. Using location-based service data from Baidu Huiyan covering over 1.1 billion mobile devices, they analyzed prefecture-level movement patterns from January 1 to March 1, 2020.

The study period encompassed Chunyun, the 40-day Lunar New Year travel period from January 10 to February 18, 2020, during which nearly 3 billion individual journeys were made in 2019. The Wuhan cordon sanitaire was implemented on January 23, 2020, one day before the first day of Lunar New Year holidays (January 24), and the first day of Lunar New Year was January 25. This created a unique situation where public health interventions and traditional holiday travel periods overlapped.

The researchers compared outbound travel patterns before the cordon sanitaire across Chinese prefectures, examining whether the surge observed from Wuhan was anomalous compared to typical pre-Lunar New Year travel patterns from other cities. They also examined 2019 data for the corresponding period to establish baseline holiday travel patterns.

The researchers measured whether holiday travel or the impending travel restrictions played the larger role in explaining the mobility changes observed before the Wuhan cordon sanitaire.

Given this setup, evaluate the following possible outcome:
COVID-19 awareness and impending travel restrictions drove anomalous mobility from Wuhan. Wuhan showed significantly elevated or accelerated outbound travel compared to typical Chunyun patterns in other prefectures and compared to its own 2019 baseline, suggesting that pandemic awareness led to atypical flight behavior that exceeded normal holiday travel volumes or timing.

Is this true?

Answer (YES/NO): NO